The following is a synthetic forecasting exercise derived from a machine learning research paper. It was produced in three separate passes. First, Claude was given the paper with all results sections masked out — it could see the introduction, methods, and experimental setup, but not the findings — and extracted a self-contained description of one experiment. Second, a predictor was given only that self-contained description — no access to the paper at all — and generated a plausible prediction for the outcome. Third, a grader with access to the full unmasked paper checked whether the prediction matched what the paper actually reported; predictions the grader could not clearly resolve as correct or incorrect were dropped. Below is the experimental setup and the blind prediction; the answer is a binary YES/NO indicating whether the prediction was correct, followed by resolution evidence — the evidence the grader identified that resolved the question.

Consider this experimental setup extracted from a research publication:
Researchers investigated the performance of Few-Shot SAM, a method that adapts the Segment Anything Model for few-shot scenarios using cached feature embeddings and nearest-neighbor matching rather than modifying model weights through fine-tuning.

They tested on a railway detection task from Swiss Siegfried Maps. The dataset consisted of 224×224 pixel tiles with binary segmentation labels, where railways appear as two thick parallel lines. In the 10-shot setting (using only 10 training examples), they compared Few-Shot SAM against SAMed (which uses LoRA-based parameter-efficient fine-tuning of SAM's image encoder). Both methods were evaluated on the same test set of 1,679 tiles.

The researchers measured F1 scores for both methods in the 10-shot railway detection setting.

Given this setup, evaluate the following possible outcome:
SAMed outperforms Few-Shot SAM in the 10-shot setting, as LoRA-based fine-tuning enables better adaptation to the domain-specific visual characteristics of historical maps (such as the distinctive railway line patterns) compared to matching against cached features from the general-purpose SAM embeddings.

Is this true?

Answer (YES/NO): YES